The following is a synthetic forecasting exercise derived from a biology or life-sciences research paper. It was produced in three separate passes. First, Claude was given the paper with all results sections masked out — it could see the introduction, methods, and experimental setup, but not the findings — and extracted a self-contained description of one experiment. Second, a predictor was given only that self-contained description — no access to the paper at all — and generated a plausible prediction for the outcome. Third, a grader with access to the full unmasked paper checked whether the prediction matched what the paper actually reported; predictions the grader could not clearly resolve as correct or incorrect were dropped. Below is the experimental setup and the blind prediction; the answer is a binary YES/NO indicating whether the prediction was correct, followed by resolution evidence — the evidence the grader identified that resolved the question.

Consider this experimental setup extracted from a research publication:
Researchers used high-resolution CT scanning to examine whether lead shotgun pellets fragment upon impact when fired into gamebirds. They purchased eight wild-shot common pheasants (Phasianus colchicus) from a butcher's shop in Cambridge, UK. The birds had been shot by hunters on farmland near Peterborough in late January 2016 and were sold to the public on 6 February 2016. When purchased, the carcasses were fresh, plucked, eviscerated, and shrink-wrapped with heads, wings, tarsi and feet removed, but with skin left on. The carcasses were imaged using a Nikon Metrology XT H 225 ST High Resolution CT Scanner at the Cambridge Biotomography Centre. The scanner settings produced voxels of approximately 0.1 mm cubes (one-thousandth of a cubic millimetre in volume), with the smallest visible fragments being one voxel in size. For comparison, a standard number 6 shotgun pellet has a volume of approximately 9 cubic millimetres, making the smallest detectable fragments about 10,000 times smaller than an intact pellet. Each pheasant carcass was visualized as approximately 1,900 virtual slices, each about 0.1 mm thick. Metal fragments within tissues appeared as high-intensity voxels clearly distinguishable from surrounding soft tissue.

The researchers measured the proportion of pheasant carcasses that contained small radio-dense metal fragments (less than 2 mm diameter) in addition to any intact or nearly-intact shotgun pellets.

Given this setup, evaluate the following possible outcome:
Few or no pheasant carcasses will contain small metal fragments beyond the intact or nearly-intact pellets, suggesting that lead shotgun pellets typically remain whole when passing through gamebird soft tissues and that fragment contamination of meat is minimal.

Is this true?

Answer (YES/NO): NO